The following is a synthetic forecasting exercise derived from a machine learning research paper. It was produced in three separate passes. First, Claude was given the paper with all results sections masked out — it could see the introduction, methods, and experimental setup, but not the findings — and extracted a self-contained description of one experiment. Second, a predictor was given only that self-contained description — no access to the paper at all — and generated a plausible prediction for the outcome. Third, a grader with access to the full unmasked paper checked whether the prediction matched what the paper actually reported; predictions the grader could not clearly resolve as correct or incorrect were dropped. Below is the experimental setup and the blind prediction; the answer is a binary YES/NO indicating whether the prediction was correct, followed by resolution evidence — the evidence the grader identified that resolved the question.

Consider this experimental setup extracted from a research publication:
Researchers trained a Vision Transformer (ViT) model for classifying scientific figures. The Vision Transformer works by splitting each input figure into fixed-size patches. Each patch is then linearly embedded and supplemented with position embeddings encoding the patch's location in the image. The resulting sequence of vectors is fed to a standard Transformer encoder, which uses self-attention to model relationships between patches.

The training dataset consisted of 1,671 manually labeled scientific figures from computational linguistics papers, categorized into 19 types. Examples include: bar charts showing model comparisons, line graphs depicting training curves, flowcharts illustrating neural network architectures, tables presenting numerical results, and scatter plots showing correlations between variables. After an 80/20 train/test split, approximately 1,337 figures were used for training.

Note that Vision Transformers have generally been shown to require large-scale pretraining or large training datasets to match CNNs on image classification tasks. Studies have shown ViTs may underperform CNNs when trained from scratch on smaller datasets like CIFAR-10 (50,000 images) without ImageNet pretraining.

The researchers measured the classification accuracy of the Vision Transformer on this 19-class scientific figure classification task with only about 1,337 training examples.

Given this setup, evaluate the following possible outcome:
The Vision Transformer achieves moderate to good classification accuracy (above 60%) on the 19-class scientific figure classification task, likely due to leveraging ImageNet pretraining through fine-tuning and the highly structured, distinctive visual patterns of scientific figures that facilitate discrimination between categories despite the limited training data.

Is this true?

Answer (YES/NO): YES